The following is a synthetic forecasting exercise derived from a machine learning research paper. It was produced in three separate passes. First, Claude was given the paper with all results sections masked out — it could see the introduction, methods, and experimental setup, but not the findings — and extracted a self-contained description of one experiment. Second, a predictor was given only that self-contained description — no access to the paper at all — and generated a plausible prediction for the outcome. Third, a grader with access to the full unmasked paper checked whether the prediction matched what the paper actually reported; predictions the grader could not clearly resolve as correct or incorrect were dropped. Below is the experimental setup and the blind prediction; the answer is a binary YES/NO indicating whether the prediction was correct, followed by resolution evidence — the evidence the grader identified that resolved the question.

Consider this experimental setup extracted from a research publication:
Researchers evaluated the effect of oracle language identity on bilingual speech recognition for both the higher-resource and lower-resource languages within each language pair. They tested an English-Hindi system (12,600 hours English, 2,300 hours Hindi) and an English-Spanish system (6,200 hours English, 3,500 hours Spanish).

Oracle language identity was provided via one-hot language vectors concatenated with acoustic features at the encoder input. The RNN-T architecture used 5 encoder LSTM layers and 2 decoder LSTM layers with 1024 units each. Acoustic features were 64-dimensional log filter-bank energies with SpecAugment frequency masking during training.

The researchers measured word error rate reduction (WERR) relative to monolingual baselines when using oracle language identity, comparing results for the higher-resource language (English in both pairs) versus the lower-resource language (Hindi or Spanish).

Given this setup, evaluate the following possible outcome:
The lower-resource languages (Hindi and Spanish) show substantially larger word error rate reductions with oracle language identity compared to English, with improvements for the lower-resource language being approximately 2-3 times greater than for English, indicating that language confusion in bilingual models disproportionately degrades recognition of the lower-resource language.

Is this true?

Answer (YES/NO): NO